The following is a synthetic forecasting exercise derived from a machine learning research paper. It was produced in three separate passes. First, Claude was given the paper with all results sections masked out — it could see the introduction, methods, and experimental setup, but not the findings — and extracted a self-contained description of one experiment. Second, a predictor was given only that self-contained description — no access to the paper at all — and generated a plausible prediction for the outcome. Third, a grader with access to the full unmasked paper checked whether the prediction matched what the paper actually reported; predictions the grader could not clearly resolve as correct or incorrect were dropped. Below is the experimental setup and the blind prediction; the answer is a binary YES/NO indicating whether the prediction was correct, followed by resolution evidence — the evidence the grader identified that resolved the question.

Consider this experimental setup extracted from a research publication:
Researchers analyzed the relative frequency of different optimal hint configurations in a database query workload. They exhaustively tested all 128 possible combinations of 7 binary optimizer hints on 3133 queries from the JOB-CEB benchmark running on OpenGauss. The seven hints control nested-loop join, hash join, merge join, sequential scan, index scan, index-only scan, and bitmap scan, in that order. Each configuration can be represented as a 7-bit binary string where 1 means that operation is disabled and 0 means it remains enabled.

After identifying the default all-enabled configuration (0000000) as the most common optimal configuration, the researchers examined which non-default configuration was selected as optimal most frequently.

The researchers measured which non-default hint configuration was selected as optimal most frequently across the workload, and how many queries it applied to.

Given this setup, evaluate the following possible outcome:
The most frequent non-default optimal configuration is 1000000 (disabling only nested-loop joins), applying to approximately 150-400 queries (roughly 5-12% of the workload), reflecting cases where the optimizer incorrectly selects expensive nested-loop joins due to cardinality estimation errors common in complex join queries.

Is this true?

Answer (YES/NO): NO